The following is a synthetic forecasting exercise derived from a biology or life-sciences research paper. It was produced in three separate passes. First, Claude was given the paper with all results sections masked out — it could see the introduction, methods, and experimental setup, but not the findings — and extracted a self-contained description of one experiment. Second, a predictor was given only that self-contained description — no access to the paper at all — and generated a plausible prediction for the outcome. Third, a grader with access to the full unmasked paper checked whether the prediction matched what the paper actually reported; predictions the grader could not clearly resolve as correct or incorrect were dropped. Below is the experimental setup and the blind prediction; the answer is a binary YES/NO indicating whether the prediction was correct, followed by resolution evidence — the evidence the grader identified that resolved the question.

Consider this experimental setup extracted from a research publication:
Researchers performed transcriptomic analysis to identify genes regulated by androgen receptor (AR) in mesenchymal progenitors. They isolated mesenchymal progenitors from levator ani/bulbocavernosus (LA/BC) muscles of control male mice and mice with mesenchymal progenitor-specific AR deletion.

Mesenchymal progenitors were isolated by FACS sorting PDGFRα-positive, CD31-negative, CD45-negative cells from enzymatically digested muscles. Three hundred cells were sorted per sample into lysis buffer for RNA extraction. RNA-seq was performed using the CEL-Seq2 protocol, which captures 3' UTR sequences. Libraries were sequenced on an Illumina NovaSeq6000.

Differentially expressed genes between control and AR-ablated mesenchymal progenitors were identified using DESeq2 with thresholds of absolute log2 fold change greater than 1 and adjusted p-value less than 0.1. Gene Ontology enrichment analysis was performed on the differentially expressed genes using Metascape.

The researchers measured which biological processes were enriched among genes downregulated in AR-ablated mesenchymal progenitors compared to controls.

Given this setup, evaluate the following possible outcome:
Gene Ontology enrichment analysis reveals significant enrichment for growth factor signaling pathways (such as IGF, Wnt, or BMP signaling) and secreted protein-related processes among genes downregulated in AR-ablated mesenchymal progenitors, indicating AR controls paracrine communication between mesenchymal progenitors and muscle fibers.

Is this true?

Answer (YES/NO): NO